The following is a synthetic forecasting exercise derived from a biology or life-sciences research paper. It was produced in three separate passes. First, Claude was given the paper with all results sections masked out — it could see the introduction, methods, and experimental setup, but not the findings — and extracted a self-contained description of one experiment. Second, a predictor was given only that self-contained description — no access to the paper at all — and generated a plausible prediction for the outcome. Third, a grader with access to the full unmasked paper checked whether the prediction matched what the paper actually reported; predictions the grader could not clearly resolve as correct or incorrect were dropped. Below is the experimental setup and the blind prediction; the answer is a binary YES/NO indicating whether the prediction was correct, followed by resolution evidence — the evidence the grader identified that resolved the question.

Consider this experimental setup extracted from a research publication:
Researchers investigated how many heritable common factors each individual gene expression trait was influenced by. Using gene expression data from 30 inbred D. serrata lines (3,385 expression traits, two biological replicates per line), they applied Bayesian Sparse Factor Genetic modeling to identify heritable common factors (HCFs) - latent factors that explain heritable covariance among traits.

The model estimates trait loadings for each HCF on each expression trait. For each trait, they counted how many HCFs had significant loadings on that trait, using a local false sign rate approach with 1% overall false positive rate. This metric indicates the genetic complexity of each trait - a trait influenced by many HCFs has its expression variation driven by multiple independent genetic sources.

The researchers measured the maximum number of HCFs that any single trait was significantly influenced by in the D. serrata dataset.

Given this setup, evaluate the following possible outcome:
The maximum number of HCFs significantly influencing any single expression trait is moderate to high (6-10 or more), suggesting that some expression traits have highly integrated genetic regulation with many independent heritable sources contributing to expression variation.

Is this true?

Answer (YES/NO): YES